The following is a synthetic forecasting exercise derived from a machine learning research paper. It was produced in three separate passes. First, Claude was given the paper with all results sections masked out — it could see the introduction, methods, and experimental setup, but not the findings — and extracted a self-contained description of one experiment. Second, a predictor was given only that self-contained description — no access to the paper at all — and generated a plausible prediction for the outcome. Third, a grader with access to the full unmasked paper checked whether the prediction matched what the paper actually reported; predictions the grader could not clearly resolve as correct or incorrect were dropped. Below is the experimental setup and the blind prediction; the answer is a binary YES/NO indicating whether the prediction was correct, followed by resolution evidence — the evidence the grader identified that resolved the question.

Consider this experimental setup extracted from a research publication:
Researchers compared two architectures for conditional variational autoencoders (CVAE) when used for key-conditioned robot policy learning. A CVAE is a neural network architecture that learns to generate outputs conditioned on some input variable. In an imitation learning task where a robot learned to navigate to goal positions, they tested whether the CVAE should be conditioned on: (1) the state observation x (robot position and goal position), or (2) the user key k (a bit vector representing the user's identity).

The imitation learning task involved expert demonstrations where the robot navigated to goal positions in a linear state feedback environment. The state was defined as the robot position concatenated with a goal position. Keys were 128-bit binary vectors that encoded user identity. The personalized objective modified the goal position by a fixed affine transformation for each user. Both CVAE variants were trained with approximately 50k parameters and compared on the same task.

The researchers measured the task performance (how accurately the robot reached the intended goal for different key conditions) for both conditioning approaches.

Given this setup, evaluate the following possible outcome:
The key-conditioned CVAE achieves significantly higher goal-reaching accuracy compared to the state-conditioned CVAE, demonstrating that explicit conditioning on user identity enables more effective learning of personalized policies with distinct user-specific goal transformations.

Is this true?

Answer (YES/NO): NO